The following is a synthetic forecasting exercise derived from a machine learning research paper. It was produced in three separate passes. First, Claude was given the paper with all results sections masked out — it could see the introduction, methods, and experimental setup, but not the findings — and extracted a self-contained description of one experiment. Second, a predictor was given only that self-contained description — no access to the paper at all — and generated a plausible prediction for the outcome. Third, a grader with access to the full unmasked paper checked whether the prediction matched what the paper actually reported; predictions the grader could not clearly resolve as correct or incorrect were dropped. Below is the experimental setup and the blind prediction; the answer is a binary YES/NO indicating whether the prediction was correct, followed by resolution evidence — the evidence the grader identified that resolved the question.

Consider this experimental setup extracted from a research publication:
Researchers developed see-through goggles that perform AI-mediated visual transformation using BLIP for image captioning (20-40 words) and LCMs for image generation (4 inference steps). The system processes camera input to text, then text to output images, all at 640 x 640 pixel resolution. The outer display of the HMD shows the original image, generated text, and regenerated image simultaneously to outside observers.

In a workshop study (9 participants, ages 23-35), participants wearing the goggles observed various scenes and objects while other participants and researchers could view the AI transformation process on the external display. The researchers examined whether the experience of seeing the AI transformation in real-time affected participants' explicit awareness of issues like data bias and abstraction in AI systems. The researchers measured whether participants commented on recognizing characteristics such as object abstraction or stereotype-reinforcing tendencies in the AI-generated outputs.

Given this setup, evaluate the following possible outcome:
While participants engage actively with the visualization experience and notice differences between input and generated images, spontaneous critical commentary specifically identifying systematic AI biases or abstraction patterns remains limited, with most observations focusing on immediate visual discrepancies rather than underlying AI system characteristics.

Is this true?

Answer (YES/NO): NO